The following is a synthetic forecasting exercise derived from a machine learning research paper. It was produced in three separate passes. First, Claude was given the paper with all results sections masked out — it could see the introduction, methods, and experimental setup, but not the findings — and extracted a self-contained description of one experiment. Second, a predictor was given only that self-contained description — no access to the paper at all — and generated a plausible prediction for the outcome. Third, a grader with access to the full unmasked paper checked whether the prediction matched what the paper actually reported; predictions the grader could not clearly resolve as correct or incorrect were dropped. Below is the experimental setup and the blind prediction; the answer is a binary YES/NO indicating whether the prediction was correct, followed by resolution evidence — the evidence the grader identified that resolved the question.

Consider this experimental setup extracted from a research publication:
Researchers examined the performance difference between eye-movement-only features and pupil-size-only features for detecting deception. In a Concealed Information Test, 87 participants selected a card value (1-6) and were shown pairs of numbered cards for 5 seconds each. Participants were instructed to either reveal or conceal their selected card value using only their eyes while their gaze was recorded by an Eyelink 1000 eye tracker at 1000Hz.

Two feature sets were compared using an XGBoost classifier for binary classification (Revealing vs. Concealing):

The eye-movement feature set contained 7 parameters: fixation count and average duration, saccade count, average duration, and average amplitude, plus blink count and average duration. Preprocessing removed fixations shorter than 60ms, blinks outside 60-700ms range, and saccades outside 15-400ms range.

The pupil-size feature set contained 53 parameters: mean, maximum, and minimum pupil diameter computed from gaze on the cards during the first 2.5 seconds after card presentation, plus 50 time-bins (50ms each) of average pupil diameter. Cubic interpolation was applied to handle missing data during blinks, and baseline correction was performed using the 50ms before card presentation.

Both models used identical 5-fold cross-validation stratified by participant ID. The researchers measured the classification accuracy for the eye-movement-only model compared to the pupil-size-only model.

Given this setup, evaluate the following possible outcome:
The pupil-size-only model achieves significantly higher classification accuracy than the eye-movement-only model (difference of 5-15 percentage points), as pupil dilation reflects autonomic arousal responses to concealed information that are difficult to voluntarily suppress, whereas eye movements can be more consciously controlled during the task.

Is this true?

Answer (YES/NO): NO